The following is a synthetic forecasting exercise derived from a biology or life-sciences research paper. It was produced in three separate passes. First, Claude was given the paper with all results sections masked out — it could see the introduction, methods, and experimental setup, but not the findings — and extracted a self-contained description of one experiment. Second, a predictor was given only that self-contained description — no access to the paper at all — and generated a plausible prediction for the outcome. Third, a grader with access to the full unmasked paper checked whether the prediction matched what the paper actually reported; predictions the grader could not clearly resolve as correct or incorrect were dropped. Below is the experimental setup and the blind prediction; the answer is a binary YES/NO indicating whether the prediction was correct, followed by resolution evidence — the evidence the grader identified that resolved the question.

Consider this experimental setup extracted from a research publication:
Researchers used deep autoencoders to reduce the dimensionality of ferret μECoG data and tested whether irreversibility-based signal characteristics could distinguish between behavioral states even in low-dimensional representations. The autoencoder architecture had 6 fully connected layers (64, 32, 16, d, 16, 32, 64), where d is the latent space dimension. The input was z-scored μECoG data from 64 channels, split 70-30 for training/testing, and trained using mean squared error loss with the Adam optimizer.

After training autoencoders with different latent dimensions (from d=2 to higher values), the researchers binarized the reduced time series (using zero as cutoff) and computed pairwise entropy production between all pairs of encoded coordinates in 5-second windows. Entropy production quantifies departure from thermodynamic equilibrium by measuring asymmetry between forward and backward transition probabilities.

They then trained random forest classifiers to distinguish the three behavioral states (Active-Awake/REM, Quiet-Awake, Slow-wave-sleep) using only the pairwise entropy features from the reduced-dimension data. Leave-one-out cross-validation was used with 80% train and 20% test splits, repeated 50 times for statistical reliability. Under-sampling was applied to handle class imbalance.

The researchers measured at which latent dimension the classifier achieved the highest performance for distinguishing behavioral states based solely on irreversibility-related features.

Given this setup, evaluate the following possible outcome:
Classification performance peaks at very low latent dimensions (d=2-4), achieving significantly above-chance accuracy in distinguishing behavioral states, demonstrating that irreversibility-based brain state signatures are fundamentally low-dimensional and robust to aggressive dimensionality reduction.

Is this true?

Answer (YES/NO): NO